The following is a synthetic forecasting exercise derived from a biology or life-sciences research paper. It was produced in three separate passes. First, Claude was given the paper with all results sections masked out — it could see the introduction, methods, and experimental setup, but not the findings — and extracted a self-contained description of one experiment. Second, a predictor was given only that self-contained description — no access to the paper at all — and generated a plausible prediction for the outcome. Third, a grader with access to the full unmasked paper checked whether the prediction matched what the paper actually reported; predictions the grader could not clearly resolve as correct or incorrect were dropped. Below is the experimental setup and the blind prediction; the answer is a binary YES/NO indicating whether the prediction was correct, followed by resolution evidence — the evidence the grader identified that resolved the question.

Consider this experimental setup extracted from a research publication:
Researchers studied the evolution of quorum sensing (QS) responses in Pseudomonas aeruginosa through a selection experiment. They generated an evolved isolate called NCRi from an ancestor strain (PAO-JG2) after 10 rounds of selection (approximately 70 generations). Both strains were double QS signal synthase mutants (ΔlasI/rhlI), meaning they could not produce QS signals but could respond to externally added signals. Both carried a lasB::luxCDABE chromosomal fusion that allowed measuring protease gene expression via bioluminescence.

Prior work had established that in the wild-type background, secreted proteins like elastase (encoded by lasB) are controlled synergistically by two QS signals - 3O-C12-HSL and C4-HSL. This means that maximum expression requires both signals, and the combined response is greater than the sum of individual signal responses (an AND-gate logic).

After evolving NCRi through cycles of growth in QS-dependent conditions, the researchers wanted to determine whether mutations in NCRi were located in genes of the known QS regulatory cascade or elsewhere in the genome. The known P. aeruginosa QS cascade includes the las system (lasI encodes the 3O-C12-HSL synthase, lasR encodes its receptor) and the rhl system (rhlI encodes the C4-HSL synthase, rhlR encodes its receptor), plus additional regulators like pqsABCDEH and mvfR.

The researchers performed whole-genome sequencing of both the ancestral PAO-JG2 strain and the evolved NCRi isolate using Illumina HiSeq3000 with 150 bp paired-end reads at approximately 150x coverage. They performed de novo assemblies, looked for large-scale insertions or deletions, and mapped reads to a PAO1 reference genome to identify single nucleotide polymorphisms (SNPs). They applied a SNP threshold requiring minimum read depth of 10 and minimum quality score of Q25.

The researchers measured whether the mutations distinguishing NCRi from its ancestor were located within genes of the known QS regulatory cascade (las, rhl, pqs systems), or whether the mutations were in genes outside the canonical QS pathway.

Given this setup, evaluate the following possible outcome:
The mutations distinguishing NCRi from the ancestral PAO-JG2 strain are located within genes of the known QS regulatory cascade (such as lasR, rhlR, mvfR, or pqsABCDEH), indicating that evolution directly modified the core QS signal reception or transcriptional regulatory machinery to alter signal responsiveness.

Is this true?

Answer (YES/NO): NO